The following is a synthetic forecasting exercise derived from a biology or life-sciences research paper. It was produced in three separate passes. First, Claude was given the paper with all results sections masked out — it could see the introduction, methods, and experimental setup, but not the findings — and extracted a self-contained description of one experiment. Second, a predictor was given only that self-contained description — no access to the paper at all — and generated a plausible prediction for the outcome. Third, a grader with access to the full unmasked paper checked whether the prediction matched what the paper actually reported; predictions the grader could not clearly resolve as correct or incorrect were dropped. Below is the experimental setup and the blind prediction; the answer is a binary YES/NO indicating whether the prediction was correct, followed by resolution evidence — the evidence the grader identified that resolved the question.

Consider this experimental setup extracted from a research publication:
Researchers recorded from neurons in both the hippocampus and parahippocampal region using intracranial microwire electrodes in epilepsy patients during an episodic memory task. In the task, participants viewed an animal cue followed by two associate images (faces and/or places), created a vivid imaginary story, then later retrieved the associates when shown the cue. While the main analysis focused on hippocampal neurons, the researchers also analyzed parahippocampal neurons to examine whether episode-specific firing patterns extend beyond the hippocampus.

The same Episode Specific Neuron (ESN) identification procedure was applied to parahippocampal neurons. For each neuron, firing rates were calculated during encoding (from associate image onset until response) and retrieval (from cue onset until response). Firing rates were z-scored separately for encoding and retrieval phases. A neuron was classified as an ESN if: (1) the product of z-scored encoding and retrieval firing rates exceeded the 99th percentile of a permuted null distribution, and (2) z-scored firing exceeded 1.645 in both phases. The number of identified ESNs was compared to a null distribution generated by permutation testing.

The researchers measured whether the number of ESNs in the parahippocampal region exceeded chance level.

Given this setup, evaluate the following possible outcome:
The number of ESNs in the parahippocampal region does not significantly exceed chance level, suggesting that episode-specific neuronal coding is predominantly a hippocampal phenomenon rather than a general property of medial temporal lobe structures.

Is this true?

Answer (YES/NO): YES